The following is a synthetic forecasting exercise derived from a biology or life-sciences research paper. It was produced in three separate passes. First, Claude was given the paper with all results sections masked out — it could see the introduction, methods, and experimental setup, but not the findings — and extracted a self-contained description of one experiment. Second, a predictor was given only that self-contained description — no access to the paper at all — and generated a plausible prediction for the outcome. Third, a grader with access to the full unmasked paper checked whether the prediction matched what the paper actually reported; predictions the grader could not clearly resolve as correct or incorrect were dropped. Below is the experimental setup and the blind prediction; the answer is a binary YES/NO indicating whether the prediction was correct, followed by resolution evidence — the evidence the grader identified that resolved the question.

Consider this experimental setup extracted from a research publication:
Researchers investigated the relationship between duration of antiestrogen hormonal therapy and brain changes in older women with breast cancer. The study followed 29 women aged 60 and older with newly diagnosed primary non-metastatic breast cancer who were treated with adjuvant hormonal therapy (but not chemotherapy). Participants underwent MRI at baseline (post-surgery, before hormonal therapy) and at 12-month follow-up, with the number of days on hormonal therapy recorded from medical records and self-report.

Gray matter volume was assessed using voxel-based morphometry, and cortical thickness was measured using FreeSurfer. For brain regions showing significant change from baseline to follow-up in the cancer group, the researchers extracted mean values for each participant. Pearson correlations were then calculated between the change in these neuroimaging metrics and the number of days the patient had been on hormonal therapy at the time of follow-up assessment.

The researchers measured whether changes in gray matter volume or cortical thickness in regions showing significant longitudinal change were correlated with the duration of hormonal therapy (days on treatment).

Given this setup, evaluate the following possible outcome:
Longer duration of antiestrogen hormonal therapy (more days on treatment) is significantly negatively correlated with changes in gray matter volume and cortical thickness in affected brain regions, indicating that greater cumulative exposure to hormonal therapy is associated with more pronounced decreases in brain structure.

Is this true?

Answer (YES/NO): NO